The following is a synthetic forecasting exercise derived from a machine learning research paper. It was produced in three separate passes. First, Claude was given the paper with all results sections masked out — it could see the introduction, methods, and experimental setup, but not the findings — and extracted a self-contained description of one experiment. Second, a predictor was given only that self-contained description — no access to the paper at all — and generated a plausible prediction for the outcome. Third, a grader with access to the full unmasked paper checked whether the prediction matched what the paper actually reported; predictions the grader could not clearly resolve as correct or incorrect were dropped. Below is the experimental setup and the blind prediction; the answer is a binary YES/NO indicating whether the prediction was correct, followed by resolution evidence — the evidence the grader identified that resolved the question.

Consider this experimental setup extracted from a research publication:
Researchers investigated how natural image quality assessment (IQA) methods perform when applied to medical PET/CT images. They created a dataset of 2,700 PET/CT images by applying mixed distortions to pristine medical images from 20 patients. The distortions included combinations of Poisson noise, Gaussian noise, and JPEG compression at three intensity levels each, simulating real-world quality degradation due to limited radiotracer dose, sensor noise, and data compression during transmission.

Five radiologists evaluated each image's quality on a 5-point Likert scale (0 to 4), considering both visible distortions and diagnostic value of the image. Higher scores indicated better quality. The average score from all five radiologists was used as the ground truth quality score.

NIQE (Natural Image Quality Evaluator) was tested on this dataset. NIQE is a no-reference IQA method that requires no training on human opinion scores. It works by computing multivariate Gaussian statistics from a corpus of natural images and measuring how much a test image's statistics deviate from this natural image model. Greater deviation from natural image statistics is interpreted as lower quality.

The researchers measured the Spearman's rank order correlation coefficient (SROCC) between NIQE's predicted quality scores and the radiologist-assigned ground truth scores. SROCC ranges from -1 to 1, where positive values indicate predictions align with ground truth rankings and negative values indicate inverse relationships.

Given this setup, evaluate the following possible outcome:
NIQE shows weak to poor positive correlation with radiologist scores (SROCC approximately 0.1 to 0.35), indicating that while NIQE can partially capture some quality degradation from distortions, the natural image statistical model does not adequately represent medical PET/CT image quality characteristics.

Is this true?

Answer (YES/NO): NO